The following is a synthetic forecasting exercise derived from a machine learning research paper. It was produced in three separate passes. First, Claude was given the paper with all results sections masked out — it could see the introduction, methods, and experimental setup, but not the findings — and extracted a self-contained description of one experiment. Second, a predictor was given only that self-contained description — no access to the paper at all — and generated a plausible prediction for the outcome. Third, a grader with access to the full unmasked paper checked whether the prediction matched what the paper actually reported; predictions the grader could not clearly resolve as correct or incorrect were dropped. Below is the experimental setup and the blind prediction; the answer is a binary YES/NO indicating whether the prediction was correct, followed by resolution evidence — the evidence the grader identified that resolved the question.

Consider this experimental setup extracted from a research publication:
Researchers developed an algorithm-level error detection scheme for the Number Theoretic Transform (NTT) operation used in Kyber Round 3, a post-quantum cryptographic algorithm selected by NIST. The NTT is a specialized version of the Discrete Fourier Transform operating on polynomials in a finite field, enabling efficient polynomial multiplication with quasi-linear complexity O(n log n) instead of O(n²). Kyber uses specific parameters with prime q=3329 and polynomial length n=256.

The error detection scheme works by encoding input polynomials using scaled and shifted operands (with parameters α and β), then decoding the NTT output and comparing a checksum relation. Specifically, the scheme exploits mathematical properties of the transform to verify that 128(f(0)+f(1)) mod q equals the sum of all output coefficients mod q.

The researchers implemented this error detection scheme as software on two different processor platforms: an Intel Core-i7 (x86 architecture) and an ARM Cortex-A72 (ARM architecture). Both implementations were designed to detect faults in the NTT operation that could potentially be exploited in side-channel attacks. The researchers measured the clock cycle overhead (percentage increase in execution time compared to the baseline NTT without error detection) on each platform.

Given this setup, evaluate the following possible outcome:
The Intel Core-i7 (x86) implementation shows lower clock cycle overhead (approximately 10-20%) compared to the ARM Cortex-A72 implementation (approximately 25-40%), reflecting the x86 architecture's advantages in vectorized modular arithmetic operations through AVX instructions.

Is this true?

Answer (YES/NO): NO